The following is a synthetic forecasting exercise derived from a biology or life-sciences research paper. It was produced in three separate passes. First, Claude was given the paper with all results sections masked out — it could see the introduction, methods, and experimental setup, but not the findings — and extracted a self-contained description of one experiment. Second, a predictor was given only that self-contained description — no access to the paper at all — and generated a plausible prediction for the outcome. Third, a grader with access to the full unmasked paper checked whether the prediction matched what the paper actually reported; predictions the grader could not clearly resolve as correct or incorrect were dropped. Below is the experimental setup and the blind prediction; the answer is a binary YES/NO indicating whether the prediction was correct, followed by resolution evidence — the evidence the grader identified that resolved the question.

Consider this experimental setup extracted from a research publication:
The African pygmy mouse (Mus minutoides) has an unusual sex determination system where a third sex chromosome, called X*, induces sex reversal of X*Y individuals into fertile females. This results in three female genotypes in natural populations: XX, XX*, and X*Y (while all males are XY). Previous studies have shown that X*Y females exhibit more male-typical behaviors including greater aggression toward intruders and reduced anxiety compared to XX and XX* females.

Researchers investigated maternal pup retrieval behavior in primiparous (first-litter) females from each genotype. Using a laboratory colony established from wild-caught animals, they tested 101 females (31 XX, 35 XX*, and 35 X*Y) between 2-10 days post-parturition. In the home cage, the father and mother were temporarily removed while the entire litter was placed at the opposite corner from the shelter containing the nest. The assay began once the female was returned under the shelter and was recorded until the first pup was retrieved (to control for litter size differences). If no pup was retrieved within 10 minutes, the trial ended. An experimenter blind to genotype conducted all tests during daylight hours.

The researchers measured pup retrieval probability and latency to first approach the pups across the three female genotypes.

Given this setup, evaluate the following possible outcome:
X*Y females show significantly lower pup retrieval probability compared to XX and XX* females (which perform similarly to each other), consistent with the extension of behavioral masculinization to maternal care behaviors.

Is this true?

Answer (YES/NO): NO